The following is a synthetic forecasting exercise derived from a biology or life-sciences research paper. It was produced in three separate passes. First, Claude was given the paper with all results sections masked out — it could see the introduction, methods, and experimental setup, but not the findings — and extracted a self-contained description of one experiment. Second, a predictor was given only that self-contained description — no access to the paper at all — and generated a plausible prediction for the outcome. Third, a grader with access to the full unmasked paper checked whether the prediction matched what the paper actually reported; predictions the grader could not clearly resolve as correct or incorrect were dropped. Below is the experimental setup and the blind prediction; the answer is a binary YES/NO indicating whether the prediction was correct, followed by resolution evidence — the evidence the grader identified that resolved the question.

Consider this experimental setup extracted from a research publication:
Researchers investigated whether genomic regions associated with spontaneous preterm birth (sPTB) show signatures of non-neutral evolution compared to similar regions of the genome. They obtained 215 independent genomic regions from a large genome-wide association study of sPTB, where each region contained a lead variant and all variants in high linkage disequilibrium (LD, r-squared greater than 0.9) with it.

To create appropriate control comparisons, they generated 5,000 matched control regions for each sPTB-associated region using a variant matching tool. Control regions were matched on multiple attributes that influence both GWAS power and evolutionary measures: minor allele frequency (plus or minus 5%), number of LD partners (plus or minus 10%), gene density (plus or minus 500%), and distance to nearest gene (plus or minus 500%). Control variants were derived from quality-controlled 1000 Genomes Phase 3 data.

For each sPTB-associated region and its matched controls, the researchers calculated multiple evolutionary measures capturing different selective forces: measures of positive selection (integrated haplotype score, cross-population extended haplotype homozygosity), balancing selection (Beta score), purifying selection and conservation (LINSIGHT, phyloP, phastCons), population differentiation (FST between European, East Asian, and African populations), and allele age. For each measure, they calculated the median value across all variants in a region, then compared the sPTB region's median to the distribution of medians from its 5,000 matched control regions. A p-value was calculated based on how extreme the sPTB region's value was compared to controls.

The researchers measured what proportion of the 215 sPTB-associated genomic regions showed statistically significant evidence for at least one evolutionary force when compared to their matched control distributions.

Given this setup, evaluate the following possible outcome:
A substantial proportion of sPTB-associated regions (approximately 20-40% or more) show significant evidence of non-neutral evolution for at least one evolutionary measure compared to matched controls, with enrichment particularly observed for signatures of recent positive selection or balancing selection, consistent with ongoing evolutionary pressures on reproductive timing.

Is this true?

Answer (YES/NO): NO